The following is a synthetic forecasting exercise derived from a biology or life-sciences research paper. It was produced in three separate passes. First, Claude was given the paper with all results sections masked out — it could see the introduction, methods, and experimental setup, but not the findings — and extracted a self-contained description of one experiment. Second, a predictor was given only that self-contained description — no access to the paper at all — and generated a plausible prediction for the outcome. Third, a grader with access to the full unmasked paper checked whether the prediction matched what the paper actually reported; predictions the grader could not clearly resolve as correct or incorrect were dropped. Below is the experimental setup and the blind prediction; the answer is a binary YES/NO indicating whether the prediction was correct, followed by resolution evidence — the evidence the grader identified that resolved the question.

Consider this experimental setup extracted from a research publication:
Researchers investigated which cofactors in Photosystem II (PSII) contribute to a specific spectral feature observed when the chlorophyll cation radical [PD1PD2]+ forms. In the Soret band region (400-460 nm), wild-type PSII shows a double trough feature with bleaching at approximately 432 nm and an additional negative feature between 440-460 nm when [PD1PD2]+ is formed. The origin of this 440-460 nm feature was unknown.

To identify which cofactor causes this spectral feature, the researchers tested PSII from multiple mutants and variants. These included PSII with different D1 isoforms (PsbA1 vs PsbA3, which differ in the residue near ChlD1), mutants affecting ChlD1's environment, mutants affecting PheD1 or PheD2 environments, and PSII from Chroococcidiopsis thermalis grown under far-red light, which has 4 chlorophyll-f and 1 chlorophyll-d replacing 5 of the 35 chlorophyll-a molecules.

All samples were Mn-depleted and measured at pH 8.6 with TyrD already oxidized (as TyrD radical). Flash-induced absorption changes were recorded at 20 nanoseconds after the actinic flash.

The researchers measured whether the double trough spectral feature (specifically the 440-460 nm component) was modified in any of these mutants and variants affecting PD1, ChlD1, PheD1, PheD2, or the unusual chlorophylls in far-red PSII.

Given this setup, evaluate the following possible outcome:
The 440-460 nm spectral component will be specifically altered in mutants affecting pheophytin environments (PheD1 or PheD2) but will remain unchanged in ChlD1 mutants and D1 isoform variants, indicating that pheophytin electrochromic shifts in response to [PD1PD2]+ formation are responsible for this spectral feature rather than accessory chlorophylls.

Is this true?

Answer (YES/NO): NO